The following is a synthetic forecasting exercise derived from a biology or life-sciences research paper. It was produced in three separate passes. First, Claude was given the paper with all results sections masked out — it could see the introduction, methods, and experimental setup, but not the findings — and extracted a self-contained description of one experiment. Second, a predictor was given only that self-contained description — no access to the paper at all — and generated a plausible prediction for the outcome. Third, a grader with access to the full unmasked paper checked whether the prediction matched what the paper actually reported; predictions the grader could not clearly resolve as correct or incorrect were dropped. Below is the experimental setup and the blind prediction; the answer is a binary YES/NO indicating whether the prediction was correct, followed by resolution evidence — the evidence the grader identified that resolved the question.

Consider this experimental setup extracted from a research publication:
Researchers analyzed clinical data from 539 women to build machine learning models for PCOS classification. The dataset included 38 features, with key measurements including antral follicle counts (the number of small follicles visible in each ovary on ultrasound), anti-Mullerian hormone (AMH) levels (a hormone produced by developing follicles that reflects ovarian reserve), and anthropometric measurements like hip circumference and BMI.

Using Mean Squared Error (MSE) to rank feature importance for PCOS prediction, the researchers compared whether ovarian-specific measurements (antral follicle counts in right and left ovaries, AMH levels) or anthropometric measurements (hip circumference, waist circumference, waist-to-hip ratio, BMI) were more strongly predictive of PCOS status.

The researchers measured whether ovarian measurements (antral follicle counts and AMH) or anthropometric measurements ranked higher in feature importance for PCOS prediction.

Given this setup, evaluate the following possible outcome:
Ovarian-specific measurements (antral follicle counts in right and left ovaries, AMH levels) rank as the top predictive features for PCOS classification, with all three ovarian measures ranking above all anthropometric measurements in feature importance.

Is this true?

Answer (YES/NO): NO